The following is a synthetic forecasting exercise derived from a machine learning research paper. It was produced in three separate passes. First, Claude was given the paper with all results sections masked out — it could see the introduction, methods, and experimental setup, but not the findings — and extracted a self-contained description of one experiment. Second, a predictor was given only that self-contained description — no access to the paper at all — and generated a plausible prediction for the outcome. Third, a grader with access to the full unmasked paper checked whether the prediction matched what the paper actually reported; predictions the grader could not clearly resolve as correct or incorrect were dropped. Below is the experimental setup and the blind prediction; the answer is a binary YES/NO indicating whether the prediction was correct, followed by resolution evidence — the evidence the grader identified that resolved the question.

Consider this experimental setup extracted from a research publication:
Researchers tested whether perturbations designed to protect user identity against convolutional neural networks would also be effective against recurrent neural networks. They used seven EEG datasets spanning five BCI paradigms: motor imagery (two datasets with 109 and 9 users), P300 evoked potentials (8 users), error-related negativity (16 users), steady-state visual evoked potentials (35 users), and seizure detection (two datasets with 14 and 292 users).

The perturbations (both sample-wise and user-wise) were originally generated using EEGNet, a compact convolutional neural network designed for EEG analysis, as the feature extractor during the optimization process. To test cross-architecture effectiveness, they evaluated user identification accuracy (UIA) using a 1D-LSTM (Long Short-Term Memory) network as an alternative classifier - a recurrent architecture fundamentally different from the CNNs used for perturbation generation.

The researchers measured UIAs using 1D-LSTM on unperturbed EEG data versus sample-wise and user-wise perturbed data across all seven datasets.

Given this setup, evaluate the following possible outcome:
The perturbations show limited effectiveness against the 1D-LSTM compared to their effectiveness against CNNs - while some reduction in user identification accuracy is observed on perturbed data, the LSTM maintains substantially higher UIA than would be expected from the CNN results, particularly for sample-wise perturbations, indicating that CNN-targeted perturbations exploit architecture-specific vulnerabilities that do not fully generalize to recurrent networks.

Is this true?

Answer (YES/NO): YES